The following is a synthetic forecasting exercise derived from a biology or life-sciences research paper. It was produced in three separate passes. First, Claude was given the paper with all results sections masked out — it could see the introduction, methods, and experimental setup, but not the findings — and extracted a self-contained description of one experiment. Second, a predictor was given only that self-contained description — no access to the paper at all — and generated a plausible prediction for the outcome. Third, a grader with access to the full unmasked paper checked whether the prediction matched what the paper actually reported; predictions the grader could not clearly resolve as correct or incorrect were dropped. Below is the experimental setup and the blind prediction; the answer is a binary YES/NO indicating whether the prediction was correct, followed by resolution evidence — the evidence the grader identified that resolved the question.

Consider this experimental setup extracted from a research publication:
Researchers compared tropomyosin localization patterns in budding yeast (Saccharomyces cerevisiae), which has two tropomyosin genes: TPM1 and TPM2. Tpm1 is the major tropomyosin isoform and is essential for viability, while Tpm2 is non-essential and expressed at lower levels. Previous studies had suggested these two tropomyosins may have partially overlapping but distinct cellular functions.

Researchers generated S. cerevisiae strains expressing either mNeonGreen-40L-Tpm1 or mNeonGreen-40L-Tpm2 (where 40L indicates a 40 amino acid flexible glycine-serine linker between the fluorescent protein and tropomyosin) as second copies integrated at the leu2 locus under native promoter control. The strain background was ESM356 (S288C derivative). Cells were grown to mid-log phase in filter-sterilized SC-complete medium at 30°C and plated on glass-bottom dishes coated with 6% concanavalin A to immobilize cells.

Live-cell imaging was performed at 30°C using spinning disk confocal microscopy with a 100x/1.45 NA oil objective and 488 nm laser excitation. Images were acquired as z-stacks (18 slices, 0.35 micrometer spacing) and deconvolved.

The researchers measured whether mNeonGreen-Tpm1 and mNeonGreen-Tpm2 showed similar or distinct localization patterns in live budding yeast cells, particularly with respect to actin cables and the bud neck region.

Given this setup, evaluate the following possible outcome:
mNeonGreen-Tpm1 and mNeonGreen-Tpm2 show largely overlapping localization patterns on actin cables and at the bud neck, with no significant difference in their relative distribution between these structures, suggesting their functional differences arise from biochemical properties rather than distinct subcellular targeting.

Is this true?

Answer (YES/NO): NO